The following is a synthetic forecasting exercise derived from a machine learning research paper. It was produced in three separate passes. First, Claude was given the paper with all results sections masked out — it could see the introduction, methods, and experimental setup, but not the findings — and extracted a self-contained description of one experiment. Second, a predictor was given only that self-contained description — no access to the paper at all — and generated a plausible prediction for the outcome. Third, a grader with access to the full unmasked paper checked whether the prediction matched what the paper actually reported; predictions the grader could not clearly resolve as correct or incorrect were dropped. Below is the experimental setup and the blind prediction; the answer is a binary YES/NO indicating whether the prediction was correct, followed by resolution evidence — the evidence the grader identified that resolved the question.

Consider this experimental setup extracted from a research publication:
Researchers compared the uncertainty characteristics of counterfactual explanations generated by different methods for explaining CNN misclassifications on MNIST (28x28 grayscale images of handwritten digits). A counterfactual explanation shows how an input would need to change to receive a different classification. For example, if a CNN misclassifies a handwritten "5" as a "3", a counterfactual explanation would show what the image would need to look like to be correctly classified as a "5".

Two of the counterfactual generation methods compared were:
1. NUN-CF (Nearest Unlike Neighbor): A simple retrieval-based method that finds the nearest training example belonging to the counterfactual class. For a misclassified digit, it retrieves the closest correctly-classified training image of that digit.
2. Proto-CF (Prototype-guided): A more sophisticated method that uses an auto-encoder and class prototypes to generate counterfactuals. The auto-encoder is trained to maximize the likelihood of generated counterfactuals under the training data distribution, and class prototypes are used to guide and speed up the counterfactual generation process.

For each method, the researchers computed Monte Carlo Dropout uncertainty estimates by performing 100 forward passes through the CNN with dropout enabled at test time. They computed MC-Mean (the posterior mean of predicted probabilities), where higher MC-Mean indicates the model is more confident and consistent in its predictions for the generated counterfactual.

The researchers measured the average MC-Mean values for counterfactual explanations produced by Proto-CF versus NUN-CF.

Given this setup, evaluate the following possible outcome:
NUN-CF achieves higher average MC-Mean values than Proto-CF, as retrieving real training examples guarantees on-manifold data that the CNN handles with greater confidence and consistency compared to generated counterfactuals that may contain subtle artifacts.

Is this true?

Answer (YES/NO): YES